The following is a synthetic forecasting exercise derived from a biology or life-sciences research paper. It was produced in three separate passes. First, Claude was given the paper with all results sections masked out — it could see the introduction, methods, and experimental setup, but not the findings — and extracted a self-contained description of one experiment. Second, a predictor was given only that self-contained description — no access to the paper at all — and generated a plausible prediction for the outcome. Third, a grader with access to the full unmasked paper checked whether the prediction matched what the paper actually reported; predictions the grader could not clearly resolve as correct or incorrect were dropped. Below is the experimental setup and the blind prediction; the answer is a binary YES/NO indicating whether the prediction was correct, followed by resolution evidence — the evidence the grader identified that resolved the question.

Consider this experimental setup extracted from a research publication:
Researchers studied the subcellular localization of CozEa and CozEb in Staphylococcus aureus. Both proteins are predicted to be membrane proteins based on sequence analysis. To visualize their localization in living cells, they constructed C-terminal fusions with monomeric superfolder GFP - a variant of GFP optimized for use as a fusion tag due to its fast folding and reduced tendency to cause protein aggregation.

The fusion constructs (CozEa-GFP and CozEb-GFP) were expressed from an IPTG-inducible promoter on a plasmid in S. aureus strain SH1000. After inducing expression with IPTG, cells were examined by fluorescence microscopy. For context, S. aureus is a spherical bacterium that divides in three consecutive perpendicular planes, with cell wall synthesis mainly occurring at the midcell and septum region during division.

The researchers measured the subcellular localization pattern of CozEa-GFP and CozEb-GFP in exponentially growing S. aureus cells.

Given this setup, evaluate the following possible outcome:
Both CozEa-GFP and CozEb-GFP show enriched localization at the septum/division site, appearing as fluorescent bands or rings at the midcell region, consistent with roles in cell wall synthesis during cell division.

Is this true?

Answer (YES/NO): NO